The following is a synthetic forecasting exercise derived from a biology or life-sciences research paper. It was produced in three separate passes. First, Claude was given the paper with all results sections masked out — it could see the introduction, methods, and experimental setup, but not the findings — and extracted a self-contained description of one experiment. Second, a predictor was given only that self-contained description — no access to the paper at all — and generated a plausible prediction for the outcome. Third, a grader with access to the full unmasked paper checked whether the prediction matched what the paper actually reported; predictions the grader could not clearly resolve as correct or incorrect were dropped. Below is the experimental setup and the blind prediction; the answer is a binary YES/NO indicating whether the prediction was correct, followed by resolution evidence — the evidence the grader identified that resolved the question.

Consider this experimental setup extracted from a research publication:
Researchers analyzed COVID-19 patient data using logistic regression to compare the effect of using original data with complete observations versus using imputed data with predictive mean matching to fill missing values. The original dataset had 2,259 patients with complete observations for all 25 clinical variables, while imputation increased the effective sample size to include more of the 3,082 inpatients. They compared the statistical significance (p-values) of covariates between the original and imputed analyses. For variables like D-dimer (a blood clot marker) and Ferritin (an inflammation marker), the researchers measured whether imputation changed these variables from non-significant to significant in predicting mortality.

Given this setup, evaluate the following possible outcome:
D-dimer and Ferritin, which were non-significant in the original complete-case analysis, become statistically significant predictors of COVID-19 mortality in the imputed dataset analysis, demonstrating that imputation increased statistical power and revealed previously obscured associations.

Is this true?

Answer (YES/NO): YES